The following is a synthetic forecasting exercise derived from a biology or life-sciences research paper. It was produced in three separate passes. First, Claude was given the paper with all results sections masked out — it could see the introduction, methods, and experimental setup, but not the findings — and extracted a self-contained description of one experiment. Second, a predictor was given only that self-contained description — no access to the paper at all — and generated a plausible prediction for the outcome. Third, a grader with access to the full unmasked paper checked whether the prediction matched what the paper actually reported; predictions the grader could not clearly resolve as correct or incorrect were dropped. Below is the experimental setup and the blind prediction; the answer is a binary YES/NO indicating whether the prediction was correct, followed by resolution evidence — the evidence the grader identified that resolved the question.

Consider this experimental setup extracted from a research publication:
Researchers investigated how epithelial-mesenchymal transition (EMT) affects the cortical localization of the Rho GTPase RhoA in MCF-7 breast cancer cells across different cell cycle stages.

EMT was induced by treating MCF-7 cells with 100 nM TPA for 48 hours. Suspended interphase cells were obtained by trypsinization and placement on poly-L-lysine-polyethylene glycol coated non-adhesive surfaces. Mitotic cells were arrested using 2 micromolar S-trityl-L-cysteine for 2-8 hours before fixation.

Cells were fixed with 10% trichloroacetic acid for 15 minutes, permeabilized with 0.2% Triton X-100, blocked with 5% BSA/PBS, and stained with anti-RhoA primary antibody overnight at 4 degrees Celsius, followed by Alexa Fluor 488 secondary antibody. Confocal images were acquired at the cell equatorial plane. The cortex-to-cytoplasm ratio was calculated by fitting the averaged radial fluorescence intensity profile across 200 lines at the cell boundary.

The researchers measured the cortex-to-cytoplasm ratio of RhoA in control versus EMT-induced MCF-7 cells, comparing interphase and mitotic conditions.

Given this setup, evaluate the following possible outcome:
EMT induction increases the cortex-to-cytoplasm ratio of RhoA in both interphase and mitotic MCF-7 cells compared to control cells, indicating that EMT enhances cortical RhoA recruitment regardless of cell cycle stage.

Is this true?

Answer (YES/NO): NO